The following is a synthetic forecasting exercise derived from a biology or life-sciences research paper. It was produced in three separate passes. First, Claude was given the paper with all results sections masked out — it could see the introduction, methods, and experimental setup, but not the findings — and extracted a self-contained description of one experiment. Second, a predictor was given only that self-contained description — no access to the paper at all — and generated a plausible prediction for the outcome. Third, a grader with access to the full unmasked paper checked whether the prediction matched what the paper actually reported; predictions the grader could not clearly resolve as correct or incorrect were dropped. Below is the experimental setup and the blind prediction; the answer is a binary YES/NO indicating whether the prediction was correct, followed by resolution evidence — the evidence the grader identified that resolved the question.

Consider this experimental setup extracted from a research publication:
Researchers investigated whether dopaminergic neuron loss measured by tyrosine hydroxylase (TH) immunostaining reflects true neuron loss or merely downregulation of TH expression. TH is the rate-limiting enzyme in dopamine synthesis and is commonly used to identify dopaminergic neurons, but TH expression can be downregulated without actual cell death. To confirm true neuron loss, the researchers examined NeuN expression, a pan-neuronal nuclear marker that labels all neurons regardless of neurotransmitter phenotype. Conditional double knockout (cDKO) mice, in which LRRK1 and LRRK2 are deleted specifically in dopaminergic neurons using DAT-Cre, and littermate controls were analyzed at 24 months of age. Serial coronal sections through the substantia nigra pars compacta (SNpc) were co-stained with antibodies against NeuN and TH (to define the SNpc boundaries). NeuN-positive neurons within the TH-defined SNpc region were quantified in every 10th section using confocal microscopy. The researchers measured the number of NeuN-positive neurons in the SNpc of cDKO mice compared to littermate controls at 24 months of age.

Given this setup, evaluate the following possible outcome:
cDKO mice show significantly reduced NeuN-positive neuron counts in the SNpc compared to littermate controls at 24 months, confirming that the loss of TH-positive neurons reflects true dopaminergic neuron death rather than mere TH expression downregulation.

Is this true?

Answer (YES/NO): YES